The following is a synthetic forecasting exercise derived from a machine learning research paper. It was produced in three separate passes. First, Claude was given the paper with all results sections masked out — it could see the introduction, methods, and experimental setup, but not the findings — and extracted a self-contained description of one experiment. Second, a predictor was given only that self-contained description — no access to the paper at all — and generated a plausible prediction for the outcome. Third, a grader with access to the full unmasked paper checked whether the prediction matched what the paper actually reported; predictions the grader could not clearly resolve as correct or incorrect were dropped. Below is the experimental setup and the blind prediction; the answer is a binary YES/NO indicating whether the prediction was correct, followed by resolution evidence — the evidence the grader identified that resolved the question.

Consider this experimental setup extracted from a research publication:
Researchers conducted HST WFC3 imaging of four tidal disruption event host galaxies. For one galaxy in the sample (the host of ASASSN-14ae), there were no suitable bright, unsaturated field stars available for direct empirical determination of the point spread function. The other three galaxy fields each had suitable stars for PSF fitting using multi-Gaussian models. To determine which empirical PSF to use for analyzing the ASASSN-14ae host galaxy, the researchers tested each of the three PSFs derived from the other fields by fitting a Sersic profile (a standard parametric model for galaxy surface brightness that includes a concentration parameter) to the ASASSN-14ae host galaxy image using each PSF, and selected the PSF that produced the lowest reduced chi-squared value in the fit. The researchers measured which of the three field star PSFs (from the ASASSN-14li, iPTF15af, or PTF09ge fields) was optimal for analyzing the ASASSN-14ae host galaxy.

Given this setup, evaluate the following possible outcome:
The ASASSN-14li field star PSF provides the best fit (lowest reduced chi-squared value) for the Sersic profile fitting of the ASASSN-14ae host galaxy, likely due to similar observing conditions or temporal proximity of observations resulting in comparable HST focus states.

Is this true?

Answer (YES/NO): NO